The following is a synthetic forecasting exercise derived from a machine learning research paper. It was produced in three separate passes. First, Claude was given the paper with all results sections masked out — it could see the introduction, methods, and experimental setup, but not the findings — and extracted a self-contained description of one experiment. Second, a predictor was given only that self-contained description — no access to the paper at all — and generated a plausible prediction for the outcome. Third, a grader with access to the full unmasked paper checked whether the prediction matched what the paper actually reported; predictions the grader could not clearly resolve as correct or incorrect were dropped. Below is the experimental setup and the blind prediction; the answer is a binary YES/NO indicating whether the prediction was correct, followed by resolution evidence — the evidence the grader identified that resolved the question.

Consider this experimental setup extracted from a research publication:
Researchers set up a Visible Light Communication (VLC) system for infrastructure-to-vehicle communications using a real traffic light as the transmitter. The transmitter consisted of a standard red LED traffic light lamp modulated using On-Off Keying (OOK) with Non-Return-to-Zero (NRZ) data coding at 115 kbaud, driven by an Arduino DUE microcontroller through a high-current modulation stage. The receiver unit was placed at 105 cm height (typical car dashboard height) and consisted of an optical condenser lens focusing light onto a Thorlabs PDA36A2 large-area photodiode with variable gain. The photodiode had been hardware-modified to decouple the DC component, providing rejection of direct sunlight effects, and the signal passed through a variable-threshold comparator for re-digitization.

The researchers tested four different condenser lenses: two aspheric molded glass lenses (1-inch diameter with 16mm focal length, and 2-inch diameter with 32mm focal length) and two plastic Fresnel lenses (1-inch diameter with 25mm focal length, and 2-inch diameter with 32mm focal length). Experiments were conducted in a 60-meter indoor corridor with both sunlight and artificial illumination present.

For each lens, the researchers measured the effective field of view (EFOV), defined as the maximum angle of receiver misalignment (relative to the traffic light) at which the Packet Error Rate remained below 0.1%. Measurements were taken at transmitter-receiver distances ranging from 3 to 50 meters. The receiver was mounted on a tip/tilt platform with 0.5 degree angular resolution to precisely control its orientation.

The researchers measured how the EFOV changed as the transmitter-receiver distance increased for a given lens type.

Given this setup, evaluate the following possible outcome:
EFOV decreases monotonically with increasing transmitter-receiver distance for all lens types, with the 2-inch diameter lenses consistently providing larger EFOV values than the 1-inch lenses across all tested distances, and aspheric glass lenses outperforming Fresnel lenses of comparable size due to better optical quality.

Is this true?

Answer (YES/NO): NO